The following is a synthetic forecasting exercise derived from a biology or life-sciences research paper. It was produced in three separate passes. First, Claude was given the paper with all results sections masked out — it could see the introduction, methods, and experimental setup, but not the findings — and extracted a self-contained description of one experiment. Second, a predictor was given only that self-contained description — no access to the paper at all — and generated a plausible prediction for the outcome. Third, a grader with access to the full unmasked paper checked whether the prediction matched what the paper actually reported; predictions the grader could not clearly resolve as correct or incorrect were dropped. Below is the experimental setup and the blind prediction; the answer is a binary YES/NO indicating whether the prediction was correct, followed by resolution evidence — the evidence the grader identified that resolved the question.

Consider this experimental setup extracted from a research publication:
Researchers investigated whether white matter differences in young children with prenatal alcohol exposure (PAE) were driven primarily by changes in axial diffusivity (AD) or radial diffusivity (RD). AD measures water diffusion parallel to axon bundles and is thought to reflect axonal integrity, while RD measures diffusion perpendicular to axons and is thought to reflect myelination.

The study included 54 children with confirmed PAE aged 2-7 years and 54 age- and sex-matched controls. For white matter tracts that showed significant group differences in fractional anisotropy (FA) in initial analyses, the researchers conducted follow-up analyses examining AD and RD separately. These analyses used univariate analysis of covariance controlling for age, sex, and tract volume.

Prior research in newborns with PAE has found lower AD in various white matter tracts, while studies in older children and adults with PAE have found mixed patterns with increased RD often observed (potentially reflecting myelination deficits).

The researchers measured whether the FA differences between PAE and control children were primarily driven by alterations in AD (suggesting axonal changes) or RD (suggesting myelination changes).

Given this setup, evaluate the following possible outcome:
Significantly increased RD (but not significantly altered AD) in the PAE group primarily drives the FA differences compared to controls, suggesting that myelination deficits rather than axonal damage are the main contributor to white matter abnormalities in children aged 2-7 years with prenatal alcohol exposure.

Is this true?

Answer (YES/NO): NO